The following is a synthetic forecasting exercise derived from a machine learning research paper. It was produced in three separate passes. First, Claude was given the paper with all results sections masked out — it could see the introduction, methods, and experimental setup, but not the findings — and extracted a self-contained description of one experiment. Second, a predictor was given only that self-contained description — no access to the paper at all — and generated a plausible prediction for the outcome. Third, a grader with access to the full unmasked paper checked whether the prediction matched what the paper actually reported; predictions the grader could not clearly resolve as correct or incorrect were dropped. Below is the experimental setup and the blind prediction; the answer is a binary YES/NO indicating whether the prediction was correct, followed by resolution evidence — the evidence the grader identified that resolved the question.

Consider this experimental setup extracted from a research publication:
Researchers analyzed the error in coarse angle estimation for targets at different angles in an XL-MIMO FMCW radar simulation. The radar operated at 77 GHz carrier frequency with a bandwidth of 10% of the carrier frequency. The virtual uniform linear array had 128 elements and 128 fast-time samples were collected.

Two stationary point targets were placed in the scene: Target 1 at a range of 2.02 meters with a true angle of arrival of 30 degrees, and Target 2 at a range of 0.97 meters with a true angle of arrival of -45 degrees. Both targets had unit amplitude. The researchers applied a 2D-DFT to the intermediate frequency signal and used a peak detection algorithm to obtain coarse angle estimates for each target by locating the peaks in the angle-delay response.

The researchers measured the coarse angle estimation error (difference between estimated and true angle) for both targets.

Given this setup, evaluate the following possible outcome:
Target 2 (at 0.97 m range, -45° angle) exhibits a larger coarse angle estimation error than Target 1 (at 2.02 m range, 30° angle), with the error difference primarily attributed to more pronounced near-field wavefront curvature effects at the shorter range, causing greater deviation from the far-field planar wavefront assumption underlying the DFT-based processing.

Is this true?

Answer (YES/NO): NO